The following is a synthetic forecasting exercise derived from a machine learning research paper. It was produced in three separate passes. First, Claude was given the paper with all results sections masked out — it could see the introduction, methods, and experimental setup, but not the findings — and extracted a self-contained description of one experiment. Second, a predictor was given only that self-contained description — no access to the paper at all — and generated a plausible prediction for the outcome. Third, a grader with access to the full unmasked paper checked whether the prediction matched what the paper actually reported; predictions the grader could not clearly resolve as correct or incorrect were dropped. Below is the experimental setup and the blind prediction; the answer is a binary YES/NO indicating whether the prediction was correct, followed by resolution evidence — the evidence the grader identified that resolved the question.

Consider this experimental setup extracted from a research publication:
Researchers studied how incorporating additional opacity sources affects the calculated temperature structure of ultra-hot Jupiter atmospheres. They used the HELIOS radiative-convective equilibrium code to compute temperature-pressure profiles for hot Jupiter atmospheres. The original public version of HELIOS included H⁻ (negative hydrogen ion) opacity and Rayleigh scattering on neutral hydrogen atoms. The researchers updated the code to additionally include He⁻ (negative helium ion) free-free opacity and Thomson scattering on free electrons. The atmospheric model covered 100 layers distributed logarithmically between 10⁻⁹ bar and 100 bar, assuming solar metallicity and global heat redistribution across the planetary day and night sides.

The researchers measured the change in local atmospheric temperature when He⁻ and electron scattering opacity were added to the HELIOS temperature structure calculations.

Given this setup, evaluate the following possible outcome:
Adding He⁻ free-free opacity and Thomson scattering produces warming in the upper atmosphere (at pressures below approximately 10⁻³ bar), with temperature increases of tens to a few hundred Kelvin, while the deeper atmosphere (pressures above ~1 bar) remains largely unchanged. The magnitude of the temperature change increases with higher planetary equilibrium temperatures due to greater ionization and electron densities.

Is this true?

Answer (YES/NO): NO